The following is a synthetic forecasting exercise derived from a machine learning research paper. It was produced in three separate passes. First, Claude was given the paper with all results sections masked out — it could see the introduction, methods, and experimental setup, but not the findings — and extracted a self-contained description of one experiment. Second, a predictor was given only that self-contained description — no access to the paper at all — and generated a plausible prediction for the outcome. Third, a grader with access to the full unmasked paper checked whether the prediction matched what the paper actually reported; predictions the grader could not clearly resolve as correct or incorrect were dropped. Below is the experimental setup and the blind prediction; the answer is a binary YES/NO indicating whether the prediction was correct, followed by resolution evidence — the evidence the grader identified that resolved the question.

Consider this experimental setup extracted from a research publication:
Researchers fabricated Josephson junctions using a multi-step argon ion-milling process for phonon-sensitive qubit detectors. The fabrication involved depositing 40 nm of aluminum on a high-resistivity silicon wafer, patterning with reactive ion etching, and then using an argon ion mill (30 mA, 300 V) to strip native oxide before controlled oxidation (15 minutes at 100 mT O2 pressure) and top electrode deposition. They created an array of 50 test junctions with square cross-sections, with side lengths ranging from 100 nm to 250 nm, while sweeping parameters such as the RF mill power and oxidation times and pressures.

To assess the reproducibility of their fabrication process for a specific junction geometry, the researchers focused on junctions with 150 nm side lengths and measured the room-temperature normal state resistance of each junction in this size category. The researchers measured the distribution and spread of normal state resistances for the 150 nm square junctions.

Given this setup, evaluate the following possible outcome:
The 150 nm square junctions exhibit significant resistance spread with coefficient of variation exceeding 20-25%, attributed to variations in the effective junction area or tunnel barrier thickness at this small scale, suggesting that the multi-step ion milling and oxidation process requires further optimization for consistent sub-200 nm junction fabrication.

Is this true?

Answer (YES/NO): YES